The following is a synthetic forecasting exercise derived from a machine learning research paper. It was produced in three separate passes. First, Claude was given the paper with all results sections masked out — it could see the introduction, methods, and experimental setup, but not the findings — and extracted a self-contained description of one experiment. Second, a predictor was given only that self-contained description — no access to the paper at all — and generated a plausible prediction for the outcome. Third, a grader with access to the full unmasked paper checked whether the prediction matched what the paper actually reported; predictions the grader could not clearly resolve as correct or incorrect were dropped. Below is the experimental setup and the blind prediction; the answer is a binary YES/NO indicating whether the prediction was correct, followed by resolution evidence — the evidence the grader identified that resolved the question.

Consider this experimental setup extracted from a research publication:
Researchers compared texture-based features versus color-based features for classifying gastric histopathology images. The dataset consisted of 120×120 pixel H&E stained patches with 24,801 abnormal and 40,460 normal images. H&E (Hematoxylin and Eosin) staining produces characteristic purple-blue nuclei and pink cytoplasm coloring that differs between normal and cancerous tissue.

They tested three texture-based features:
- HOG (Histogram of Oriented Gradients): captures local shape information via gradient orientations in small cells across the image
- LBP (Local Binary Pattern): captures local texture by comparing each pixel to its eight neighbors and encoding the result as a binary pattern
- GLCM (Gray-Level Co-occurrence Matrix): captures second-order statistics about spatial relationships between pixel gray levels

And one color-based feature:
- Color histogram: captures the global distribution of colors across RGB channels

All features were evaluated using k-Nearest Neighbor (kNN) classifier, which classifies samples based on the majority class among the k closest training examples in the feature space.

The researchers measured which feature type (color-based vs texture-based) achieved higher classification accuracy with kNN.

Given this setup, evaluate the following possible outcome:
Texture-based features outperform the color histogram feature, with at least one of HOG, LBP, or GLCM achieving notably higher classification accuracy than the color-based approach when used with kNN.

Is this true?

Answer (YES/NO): NO